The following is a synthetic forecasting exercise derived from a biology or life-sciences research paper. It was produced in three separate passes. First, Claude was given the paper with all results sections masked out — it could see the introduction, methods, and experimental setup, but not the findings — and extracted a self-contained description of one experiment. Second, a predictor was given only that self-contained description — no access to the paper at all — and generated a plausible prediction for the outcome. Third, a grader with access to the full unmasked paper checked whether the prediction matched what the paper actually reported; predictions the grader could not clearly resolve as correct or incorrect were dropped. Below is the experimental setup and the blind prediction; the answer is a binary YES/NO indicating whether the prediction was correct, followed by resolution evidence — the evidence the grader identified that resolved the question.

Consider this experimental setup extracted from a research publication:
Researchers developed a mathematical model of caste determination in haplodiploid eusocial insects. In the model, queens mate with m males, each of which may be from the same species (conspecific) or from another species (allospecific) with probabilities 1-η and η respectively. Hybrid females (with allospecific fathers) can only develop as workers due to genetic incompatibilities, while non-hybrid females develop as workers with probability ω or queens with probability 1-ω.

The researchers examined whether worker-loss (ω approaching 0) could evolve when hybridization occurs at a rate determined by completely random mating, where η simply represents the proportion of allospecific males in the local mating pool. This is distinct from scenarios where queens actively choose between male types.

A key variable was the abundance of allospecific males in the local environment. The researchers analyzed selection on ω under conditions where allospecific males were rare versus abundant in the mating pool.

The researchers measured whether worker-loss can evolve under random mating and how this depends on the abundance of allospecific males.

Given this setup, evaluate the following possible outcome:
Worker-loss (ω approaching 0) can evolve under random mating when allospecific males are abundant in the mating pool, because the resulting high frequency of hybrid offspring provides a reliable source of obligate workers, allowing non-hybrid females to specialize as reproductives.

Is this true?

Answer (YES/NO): YES